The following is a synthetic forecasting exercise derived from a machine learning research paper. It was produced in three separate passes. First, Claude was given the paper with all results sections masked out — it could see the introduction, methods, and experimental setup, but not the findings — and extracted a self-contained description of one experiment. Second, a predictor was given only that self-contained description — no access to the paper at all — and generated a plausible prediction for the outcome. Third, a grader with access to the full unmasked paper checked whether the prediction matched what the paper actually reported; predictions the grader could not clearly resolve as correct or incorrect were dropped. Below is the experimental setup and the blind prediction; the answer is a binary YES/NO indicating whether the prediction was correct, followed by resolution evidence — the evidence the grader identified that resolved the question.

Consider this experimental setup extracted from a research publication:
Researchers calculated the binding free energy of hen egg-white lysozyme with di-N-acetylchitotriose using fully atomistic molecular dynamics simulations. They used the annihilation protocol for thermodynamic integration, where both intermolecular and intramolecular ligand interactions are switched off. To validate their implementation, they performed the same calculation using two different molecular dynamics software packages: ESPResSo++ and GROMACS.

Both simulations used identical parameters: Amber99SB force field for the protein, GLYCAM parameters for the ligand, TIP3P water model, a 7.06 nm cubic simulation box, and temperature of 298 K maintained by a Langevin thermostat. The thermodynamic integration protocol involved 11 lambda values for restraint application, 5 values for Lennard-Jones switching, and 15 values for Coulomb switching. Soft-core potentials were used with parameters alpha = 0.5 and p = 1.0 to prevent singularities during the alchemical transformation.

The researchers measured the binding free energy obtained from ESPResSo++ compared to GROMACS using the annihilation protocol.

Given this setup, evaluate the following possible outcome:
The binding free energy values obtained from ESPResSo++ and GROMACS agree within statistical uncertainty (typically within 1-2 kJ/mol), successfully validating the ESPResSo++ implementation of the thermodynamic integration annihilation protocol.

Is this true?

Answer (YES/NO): NO